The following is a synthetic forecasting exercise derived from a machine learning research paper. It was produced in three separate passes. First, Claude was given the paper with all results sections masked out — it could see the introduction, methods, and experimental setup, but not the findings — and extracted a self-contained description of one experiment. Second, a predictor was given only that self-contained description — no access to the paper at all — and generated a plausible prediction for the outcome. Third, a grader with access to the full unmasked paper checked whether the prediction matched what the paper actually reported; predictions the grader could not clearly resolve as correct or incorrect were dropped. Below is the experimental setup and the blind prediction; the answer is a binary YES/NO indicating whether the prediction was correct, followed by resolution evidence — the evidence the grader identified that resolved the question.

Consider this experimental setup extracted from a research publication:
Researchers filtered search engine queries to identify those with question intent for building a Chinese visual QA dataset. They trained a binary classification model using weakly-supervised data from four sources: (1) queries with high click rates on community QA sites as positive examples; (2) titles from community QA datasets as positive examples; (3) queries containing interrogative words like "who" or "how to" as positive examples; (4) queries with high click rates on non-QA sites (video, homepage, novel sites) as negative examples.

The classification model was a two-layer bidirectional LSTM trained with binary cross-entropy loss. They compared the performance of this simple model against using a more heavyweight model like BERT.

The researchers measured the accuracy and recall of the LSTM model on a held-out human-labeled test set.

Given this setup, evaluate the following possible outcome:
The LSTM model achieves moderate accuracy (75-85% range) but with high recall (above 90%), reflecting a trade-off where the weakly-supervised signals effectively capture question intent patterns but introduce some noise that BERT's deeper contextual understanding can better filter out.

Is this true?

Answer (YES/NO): NO